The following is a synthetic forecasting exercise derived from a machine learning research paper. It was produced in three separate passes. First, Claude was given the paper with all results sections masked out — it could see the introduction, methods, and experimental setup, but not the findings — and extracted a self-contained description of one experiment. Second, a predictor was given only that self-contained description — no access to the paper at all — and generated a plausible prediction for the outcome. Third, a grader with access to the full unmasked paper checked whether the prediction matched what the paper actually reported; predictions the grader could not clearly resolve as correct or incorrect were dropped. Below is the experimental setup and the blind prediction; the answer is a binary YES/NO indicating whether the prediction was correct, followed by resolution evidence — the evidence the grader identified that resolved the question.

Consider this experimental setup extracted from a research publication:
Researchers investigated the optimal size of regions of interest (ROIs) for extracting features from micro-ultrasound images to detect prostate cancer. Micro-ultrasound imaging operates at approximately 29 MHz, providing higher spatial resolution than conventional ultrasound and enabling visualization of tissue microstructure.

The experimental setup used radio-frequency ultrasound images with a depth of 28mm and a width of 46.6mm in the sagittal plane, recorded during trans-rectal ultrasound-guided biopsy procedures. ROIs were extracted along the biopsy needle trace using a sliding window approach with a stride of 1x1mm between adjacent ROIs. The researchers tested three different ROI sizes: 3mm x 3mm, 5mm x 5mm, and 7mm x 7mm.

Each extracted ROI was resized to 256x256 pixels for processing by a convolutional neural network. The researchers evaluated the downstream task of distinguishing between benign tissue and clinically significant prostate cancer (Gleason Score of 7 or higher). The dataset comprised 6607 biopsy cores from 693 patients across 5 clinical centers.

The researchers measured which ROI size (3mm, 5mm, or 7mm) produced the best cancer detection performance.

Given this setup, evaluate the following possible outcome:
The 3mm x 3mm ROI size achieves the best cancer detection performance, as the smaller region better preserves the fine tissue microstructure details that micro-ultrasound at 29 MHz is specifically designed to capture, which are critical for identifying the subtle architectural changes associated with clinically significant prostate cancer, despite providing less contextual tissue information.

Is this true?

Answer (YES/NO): NO